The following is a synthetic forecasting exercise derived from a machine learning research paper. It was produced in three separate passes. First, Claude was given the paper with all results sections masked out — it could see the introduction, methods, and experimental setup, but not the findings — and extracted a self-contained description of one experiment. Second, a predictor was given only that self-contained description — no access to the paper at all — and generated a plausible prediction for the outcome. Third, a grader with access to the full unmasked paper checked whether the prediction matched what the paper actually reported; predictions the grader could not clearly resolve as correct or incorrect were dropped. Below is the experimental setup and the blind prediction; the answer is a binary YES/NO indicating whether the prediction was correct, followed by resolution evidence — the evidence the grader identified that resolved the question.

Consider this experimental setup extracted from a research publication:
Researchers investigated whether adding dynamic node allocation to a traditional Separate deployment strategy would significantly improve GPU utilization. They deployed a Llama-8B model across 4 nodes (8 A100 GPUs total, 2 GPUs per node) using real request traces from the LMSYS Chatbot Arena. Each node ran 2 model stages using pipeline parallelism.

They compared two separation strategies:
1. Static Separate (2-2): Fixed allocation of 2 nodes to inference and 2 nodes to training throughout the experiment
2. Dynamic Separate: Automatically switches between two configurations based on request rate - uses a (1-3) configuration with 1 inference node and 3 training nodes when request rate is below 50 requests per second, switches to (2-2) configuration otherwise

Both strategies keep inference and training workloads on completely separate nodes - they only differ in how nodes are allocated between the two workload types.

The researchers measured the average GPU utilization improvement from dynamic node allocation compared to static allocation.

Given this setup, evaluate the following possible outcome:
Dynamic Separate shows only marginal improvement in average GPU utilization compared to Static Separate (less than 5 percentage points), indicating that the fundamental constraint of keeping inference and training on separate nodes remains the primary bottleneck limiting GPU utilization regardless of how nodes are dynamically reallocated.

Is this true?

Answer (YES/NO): YES